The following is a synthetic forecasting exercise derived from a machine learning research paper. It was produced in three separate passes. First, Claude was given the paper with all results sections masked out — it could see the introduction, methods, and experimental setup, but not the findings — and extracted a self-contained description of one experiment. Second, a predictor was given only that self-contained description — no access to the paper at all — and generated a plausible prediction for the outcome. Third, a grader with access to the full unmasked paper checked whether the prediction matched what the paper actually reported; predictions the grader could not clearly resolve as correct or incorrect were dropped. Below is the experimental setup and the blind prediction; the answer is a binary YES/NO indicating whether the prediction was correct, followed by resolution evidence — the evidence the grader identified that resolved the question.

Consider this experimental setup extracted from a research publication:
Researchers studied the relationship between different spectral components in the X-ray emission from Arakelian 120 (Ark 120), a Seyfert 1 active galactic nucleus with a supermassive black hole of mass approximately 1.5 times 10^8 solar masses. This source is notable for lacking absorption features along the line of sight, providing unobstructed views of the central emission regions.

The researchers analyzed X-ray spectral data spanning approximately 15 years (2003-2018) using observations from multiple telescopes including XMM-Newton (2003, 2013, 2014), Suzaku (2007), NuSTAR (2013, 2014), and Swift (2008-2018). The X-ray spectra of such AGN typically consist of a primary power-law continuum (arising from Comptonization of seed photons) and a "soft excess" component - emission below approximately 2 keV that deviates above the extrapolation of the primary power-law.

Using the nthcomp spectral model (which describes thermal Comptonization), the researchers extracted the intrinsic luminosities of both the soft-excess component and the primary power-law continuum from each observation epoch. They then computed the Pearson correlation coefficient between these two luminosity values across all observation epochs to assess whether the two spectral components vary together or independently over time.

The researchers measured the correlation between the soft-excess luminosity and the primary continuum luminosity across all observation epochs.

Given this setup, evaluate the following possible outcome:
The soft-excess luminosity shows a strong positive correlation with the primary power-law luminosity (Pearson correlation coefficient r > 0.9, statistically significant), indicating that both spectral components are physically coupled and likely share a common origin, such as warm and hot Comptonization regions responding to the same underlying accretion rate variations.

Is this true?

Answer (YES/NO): YES